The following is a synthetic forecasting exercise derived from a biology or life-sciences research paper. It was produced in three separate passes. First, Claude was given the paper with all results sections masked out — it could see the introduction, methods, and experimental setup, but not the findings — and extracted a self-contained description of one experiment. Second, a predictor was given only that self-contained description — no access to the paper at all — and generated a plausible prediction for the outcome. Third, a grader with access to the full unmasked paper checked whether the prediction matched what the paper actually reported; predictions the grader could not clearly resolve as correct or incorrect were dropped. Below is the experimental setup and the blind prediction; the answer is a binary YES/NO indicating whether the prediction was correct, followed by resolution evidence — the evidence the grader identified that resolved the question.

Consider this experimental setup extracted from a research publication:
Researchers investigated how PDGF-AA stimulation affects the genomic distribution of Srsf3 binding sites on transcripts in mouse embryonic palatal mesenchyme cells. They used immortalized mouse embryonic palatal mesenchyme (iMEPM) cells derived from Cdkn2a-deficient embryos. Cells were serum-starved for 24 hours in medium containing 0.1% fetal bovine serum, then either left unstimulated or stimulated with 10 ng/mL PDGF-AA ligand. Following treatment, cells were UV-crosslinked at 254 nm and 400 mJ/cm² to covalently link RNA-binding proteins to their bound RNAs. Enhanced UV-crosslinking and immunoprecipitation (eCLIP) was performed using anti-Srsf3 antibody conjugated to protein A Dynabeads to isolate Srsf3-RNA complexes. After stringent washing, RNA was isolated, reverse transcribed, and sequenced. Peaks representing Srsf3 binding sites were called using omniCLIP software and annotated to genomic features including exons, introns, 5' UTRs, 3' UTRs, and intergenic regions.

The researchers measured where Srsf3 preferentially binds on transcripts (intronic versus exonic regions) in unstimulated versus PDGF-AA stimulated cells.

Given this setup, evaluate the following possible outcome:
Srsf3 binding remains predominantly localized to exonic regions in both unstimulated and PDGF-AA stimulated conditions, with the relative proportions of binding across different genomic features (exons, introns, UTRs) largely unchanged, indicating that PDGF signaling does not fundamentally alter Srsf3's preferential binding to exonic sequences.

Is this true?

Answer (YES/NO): NO